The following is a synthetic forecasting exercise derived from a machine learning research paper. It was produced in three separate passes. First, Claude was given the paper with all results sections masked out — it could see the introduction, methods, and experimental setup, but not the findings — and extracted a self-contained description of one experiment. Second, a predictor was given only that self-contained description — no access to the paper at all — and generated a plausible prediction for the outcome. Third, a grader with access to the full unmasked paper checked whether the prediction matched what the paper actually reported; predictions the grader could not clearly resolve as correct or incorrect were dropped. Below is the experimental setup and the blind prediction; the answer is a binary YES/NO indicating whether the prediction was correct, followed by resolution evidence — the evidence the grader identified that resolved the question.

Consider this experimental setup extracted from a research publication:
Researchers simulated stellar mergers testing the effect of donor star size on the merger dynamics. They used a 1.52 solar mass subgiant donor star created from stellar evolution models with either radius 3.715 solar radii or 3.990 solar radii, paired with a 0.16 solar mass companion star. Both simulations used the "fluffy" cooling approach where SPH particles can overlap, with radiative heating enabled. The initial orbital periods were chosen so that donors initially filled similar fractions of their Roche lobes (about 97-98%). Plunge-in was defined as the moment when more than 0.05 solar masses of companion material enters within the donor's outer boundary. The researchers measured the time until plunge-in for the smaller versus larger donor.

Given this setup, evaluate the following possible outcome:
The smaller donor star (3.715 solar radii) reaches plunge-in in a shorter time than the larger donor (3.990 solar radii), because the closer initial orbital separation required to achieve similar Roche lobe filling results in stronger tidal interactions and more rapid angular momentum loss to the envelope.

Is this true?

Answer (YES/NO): YES